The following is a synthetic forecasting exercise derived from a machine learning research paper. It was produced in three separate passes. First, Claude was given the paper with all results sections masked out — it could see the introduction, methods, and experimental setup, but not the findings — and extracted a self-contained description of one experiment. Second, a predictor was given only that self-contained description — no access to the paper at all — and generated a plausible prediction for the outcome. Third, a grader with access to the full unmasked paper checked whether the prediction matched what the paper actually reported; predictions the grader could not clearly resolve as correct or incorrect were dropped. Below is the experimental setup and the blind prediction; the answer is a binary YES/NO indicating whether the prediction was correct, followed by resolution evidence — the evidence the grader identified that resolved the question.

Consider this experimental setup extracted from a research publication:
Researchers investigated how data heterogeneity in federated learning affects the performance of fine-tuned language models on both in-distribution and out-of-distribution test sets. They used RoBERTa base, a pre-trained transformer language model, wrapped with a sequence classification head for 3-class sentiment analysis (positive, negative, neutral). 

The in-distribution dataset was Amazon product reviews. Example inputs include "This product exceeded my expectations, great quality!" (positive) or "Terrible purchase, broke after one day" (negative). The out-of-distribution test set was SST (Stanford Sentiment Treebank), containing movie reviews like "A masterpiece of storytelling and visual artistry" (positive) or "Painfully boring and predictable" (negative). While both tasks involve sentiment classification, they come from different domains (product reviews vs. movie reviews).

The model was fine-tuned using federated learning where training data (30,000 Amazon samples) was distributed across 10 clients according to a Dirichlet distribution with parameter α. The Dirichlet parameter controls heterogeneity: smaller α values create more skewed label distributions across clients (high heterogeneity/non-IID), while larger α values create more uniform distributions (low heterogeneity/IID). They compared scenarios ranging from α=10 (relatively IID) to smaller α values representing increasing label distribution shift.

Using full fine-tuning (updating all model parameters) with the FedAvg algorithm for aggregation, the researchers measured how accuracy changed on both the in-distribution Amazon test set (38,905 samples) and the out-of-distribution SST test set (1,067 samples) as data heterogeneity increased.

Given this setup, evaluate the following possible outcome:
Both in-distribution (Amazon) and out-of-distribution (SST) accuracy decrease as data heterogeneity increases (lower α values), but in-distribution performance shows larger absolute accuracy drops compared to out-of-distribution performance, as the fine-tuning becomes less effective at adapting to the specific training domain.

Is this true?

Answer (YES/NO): NO